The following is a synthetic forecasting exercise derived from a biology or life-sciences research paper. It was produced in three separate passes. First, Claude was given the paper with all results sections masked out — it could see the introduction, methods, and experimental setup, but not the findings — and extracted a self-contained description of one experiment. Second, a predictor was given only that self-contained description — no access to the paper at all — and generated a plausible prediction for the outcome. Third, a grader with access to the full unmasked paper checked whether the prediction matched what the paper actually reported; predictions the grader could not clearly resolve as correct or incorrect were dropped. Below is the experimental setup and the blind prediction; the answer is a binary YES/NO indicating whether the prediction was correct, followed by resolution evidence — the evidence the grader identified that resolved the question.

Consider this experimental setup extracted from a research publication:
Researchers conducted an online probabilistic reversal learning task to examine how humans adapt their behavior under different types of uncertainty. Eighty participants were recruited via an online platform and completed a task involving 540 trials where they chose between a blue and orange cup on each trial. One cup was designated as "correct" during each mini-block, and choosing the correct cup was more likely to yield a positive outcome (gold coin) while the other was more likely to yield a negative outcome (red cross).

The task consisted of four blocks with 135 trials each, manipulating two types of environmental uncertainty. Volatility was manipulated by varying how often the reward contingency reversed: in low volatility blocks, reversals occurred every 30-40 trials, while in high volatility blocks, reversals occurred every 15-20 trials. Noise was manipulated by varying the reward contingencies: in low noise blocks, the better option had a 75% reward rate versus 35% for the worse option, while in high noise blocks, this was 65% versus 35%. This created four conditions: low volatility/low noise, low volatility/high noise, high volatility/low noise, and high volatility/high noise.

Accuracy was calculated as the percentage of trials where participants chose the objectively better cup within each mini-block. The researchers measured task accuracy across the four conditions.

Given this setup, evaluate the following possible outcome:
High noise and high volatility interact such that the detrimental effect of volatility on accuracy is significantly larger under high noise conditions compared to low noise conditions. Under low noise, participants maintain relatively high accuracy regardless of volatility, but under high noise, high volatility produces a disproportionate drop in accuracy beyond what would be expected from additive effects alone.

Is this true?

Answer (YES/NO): NO